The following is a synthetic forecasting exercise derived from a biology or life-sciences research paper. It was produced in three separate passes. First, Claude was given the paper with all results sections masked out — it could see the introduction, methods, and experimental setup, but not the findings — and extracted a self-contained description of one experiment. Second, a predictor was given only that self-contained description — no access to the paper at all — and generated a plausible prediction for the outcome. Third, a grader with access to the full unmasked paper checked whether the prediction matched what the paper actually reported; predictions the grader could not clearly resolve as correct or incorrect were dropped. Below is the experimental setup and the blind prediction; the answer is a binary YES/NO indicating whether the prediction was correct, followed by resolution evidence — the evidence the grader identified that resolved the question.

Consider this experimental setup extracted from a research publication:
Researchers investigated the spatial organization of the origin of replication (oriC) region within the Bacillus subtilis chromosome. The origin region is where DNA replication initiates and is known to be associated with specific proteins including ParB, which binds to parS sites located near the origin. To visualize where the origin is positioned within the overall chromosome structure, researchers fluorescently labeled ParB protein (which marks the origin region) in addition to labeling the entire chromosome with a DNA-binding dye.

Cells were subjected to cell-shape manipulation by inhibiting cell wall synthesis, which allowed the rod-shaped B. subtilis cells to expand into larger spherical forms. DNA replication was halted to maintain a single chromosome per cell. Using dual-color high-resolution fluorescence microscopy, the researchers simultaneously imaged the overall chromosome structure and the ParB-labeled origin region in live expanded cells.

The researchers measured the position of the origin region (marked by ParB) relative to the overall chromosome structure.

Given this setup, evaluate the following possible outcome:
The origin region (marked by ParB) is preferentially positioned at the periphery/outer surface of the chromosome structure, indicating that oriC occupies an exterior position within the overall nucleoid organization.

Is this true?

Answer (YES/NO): YES